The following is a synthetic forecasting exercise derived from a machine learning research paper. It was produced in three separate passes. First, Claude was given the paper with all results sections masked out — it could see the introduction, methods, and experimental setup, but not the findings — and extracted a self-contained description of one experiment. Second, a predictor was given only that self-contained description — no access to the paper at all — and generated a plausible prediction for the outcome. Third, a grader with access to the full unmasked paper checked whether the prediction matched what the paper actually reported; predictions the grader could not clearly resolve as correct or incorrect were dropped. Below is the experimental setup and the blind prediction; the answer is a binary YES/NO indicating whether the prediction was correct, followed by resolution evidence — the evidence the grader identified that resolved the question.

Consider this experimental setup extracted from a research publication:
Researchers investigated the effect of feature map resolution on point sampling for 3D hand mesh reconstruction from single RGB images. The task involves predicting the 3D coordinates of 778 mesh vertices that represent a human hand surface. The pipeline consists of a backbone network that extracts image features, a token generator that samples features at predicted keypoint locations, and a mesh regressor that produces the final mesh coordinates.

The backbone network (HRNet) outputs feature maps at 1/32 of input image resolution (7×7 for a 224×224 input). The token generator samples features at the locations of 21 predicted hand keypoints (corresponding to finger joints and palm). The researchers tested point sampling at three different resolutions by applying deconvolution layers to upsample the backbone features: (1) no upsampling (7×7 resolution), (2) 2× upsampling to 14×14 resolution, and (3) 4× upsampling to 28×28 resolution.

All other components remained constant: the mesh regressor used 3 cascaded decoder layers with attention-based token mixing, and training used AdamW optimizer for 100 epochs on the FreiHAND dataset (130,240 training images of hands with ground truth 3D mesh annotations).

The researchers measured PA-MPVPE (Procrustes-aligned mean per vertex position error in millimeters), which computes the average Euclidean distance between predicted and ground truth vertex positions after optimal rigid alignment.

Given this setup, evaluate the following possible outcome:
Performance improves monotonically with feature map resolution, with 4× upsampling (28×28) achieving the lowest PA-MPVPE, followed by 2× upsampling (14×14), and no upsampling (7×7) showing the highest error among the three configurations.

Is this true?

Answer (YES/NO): NO